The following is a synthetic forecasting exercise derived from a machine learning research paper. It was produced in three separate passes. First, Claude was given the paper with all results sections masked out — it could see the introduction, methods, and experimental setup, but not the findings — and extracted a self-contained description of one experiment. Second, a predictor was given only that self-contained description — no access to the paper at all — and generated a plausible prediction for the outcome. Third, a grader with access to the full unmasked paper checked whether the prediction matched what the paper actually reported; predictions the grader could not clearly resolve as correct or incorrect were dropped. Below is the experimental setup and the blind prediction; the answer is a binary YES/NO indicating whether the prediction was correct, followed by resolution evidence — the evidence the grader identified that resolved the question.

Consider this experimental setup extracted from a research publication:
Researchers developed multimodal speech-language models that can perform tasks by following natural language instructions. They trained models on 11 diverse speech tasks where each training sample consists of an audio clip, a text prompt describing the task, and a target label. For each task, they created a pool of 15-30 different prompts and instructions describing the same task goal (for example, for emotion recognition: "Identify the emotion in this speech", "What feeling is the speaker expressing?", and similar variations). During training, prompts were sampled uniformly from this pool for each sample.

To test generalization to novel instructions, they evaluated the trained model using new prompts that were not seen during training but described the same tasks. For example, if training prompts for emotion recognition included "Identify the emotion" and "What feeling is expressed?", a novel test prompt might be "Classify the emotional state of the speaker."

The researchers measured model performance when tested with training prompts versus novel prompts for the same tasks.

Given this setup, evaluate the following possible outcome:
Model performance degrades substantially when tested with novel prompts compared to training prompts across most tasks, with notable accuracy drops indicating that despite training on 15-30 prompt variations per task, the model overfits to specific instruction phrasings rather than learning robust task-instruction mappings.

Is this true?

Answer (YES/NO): NO